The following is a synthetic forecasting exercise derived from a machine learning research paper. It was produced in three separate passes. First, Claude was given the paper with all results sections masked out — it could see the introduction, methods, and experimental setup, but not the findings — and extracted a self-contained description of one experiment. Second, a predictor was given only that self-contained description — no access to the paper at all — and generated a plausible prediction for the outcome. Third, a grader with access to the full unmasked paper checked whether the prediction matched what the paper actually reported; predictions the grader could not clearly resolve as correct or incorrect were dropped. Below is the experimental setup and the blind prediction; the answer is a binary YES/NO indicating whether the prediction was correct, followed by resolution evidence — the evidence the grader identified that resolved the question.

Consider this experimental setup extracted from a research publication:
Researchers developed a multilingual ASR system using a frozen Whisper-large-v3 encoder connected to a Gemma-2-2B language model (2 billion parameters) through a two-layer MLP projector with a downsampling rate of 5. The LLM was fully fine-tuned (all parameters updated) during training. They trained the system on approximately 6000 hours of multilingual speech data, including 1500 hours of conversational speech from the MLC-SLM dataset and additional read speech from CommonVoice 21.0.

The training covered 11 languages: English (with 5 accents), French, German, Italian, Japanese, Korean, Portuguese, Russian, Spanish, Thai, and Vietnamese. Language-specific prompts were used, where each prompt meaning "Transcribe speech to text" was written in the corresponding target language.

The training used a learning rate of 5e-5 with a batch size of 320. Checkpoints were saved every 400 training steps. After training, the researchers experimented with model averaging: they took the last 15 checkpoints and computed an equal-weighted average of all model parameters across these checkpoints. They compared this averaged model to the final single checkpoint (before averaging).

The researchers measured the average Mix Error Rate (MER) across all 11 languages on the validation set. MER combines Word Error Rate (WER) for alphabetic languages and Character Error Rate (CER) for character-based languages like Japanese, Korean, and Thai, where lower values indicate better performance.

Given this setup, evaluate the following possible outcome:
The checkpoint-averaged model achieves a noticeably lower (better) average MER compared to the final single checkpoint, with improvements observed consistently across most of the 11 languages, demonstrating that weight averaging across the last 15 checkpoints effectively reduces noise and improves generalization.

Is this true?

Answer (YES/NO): YES